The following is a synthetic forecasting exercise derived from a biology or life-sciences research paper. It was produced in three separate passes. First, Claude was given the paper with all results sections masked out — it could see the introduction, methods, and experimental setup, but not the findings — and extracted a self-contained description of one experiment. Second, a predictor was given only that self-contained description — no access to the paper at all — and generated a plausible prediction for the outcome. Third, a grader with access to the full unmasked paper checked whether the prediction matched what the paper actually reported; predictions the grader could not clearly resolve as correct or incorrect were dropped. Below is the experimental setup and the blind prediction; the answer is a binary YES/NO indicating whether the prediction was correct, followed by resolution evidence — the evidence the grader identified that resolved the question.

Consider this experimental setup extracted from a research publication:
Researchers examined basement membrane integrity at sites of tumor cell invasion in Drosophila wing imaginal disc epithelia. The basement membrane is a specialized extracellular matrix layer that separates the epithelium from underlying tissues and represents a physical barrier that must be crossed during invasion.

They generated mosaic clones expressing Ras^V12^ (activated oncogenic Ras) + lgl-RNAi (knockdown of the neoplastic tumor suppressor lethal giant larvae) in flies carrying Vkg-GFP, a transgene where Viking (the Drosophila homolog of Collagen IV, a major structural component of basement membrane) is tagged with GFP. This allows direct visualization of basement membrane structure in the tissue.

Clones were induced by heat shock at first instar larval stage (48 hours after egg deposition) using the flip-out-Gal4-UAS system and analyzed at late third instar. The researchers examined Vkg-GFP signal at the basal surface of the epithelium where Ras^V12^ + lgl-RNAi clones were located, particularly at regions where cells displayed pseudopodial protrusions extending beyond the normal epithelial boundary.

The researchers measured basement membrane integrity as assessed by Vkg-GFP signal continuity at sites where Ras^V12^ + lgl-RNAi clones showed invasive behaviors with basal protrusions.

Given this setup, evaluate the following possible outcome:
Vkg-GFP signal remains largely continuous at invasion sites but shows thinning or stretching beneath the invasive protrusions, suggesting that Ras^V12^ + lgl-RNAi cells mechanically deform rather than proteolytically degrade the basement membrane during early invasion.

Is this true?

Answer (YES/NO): NO